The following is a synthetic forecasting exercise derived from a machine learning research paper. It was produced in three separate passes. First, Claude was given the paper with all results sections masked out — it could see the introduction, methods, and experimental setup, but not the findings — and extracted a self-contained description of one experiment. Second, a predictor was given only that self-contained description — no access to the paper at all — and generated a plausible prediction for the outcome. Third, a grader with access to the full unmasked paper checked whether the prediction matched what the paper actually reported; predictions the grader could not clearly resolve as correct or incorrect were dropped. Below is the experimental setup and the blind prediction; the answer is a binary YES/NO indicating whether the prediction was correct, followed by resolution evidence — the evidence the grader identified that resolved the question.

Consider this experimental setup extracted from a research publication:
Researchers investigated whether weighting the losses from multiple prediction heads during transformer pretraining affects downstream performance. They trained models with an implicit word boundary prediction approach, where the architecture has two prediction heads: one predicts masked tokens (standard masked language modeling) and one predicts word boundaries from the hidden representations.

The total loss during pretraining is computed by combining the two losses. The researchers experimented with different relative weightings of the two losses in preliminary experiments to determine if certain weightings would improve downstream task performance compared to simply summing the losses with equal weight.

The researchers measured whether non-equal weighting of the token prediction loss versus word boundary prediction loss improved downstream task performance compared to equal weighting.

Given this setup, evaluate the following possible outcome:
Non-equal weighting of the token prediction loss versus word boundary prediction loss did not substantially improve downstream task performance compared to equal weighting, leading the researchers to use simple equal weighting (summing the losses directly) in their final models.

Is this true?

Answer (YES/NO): YES